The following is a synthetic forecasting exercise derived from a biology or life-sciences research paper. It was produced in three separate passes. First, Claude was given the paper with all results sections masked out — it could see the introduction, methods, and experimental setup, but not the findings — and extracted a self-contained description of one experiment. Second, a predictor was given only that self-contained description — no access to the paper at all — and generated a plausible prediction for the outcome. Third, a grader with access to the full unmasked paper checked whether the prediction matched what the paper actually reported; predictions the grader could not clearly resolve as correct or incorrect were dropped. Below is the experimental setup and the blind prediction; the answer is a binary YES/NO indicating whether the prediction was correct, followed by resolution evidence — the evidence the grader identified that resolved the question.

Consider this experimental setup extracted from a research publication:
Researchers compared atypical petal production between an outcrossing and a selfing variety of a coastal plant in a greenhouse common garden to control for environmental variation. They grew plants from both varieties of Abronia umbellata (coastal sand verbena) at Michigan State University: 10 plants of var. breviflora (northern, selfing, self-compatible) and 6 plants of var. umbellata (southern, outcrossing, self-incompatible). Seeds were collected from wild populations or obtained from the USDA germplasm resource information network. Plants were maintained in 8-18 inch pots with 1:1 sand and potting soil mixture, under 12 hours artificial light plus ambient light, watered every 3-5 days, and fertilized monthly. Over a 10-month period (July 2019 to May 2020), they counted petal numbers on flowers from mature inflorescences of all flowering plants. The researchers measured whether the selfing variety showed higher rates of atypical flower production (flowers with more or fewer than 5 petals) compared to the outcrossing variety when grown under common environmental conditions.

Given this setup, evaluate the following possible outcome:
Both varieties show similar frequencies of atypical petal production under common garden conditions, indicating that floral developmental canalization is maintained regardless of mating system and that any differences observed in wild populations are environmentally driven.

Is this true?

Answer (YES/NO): NO